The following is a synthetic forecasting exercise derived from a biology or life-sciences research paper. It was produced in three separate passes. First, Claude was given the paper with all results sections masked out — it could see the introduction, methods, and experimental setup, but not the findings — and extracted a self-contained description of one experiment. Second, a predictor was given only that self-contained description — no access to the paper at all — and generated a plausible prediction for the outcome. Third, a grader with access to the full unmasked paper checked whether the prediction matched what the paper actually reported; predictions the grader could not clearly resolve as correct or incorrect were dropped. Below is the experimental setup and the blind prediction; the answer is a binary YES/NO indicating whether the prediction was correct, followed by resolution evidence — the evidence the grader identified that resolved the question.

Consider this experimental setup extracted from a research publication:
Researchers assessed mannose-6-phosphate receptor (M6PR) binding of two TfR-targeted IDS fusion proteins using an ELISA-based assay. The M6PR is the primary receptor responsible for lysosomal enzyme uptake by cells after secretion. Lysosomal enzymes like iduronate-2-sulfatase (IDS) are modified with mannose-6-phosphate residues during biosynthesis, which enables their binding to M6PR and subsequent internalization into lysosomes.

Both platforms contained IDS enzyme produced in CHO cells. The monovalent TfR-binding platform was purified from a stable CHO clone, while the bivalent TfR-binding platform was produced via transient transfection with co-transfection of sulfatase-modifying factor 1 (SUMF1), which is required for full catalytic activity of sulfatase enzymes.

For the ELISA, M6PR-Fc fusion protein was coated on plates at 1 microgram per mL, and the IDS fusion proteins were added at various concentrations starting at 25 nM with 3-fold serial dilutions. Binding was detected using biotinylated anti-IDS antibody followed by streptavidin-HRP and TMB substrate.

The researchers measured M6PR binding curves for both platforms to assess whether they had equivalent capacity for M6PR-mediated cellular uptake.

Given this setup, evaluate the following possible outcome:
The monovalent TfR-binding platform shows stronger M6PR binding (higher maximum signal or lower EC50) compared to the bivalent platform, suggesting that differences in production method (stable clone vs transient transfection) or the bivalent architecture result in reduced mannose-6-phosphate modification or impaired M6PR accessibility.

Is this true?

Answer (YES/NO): NO